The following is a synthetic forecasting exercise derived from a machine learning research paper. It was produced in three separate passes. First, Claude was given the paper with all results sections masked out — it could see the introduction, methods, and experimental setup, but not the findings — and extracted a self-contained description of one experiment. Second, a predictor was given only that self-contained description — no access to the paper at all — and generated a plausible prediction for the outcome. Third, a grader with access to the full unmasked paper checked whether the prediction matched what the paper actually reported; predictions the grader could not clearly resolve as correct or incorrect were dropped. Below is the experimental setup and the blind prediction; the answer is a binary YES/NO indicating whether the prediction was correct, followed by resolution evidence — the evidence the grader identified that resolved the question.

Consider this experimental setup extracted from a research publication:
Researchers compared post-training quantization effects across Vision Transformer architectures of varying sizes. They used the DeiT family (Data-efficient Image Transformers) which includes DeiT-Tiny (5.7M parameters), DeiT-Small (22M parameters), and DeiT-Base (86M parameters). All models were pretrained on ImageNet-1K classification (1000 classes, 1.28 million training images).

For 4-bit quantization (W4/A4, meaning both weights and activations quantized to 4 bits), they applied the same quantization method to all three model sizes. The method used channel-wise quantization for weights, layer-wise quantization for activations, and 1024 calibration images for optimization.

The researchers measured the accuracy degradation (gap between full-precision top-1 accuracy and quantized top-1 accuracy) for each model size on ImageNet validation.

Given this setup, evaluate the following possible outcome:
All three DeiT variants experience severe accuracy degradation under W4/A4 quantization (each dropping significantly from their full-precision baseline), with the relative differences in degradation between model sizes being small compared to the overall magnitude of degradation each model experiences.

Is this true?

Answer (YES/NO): NO